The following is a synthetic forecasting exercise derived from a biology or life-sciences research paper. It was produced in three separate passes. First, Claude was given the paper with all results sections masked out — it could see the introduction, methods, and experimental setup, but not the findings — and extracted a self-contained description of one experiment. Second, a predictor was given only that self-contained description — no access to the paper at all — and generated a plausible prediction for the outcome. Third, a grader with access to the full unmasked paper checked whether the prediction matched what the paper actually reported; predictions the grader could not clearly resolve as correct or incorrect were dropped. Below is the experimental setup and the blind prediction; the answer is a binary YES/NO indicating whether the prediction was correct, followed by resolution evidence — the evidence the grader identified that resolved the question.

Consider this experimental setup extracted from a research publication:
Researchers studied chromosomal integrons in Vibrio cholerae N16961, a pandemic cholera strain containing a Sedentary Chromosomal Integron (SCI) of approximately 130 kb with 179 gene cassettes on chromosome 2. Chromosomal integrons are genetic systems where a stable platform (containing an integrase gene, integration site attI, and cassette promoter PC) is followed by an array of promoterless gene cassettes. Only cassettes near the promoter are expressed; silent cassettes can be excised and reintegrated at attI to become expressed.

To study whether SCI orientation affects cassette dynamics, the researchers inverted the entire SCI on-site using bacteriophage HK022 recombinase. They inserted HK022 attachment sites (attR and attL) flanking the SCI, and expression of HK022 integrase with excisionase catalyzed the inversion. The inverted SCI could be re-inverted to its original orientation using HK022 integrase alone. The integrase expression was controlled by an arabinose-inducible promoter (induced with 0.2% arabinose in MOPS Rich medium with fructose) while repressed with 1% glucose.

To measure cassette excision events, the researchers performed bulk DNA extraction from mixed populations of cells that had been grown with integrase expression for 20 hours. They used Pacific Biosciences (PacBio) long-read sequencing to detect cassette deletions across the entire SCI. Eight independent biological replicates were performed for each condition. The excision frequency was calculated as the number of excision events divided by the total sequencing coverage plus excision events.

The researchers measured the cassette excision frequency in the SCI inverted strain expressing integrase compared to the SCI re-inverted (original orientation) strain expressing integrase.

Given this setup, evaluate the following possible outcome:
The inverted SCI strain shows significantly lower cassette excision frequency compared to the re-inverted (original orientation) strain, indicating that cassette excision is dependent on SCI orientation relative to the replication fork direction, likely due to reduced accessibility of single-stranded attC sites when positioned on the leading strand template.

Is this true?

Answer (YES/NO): NO